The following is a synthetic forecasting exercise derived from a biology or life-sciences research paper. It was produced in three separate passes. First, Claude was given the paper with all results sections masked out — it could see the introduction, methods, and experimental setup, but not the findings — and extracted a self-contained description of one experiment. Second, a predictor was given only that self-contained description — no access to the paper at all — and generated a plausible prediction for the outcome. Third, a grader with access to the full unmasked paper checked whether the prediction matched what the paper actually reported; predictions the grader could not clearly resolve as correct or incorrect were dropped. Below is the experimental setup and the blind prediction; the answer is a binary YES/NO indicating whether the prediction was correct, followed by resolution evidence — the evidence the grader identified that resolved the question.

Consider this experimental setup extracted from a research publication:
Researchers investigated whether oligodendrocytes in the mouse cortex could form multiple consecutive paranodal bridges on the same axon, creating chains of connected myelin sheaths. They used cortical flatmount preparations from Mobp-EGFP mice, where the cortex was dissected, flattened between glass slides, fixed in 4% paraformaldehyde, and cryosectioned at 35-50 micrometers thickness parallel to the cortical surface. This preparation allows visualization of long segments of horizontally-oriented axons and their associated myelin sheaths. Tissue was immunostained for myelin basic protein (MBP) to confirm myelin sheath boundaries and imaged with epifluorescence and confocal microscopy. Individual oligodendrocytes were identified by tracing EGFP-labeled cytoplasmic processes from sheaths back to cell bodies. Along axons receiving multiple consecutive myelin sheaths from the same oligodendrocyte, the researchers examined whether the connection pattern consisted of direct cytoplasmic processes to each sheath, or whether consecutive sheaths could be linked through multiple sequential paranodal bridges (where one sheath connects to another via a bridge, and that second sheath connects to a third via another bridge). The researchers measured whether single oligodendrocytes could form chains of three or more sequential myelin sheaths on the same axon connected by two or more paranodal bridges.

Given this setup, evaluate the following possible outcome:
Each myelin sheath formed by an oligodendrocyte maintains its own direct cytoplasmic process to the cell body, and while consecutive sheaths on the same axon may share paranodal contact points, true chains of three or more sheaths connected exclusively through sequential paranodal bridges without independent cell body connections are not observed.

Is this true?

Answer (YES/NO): NO